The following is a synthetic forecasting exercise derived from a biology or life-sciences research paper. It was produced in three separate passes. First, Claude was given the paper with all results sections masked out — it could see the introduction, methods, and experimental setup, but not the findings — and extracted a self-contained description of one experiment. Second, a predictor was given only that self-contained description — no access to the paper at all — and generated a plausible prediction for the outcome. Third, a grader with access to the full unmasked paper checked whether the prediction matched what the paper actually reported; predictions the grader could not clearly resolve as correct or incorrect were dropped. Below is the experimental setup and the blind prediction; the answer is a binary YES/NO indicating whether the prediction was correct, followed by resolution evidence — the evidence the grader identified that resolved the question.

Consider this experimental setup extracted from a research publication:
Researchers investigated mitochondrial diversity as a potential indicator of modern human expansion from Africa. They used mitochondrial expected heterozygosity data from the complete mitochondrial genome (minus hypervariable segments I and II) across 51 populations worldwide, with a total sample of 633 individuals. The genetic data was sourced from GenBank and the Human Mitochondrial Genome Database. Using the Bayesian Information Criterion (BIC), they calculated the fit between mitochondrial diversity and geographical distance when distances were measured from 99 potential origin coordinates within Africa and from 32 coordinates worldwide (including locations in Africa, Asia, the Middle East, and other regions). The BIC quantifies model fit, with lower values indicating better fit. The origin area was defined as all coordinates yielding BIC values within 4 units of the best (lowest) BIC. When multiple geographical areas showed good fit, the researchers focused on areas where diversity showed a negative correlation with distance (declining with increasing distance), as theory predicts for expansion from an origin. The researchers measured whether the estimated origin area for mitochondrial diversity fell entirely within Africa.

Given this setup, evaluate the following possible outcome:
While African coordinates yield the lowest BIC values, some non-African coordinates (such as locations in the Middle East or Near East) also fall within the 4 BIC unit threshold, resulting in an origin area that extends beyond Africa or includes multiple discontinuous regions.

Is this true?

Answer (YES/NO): NO